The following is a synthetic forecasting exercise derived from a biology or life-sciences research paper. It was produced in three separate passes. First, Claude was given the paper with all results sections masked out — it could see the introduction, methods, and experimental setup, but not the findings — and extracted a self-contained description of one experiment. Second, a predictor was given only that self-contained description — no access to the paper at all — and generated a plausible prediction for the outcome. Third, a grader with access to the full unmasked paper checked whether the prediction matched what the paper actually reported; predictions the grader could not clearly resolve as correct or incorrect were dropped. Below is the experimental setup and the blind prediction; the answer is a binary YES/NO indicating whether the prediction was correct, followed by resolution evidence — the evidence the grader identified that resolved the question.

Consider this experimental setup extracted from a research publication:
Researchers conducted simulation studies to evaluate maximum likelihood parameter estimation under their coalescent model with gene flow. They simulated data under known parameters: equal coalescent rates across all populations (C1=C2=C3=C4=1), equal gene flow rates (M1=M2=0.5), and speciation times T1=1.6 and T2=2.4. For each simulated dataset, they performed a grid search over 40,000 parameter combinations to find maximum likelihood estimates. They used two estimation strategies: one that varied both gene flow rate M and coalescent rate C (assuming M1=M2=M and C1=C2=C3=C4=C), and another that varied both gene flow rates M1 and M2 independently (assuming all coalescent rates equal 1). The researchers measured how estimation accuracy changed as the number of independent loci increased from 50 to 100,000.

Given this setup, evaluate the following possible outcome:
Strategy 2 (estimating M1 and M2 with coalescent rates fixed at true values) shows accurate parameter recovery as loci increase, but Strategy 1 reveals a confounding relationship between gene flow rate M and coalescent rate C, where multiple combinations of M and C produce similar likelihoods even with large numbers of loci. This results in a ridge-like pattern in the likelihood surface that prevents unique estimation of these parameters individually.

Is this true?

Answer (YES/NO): NO